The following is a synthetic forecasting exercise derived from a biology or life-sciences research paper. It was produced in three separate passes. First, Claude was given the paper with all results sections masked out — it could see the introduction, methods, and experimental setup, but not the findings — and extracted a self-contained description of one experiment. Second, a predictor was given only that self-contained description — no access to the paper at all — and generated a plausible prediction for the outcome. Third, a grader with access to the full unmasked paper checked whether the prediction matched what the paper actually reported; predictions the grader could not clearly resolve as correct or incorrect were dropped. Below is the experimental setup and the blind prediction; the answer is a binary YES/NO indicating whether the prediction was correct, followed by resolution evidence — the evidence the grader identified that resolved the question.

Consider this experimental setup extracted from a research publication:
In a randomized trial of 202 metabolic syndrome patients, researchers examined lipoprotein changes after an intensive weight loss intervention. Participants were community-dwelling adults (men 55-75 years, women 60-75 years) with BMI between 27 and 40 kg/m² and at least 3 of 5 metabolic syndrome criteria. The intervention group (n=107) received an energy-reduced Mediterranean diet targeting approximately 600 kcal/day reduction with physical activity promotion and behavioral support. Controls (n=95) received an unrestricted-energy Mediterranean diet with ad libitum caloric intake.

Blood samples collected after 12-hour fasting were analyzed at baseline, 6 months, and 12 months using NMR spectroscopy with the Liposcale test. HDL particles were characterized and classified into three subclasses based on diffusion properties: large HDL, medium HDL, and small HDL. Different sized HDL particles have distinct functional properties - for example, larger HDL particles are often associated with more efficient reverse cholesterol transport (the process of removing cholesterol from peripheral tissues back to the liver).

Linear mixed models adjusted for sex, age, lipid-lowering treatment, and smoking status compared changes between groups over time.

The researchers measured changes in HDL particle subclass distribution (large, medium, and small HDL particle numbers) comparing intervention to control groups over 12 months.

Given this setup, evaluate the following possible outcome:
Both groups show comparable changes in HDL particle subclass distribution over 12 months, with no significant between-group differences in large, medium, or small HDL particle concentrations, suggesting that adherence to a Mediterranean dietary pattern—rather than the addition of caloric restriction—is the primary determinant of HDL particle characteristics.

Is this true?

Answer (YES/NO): YES